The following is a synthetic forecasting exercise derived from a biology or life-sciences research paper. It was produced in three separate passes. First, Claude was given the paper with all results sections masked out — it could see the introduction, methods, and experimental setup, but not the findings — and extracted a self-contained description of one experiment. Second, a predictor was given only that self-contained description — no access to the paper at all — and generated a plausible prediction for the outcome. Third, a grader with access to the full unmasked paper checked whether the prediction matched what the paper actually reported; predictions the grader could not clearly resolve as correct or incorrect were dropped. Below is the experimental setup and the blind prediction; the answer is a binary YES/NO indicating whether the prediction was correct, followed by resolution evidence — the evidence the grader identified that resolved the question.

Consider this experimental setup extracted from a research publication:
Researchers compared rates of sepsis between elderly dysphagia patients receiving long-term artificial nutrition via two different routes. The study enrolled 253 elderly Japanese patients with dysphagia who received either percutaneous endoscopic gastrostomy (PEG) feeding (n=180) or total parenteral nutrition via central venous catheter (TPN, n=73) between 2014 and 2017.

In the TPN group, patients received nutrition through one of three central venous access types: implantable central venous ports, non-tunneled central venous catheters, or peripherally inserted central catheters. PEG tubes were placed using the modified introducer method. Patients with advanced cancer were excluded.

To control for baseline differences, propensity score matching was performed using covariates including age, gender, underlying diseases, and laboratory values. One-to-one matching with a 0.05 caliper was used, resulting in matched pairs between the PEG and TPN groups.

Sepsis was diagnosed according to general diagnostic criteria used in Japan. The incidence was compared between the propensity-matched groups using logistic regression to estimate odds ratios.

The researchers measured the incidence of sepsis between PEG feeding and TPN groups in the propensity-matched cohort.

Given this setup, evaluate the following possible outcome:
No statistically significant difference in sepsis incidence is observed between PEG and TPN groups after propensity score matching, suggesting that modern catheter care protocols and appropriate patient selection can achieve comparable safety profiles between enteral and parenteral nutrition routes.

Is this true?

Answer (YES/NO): NO